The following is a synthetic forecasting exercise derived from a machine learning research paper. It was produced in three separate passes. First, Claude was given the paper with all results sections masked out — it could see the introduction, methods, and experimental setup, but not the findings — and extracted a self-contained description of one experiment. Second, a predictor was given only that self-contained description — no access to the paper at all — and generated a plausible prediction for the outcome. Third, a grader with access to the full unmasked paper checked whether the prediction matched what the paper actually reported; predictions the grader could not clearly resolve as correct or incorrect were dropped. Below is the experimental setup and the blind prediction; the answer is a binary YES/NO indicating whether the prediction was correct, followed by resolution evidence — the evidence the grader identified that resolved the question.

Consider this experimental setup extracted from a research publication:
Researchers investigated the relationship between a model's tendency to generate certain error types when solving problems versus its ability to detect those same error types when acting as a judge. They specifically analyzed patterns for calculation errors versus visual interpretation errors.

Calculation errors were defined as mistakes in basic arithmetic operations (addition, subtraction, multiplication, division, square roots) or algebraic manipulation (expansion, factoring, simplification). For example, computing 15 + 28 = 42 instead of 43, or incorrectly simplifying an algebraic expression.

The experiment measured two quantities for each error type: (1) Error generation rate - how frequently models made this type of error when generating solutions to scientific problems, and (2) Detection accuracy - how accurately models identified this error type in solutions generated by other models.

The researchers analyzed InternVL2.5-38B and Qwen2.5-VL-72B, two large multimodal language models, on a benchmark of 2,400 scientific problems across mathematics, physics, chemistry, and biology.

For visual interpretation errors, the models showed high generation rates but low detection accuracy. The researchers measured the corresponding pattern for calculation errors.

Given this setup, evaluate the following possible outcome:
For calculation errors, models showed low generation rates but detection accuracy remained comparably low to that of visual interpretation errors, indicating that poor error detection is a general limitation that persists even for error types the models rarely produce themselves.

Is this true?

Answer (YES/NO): NO